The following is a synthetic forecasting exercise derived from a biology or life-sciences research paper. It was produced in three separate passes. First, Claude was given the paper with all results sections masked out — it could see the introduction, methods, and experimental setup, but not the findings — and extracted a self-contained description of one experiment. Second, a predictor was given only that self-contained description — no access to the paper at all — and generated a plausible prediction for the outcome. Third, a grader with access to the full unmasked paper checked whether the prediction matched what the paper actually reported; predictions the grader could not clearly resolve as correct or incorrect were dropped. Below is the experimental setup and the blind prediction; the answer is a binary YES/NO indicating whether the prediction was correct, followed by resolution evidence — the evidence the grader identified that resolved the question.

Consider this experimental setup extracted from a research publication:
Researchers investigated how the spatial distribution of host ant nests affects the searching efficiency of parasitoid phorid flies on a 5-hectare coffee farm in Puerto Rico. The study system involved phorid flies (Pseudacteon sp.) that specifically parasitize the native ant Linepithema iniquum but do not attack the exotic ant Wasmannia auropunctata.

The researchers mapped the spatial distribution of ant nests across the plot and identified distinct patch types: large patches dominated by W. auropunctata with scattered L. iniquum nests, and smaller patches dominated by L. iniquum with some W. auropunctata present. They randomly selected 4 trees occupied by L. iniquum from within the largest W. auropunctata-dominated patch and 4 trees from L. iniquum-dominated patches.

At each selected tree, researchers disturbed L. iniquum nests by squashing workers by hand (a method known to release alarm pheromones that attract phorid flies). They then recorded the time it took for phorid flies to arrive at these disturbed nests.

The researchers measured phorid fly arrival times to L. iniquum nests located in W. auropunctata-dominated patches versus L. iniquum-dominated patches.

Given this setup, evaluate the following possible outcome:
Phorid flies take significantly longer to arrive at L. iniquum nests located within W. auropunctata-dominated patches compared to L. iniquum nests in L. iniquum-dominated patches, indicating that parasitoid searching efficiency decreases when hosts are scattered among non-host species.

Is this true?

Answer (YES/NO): YES